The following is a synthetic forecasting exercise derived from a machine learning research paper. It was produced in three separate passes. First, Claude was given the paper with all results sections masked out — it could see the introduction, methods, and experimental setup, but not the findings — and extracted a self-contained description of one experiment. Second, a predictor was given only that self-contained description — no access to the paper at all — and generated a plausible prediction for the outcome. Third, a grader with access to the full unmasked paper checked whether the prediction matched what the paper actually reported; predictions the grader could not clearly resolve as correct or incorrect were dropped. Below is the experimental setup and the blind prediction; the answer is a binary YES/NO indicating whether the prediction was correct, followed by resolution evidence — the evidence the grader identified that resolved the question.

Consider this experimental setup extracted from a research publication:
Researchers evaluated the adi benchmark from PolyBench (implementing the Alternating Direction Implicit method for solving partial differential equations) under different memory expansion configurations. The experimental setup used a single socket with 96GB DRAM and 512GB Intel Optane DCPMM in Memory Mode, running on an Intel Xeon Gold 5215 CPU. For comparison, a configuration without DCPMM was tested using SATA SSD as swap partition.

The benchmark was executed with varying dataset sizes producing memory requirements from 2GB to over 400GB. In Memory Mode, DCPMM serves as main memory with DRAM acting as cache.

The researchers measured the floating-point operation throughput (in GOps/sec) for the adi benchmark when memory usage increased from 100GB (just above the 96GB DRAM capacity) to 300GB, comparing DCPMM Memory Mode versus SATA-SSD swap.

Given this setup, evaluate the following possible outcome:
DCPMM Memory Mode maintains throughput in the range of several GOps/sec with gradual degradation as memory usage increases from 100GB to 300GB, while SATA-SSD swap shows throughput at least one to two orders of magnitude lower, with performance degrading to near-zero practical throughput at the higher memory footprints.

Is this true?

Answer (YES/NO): NO